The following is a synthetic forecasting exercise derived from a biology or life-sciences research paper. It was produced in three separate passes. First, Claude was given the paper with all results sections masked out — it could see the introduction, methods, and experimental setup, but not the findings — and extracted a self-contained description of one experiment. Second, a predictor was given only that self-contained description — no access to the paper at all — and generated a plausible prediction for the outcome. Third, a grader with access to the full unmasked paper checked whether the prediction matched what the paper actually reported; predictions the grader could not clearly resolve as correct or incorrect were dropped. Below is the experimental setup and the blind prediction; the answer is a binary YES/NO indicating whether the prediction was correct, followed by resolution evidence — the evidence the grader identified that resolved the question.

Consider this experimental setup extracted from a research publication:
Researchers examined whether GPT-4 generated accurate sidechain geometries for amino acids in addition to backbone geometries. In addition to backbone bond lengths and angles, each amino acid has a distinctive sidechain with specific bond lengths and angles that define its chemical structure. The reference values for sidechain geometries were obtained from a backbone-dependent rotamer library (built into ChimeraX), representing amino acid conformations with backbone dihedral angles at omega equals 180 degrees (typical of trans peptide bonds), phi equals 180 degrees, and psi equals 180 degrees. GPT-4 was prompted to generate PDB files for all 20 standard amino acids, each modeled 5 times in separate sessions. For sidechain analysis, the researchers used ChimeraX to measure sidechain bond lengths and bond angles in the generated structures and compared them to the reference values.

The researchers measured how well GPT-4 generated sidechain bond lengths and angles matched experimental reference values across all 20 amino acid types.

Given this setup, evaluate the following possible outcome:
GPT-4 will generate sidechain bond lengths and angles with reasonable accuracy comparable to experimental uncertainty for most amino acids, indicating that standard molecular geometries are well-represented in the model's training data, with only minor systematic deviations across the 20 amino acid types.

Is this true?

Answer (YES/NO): NO